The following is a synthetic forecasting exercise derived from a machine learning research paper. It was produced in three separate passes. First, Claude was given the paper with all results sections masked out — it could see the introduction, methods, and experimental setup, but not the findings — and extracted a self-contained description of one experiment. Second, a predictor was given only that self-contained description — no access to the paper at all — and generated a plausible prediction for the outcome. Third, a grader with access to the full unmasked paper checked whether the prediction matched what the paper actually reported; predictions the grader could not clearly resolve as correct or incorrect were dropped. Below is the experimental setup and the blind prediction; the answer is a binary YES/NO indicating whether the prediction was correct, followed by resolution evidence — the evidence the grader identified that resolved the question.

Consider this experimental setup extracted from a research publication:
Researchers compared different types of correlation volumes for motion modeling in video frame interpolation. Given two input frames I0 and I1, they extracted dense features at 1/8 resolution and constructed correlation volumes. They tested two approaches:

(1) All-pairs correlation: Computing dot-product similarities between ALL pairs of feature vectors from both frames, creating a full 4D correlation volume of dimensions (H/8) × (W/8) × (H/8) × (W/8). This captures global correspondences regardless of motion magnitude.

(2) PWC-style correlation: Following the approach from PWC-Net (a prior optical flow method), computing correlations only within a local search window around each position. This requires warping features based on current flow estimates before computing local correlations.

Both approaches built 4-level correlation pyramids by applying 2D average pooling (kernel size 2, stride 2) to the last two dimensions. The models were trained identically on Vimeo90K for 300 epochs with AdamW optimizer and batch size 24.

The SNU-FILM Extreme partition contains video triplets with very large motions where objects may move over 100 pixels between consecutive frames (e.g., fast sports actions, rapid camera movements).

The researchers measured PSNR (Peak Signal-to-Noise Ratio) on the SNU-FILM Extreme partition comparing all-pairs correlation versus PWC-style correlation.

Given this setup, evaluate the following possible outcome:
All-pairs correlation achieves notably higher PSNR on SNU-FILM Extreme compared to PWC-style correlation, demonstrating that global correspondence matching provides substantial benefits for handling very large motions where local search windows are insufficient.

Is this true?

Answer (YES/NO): YES